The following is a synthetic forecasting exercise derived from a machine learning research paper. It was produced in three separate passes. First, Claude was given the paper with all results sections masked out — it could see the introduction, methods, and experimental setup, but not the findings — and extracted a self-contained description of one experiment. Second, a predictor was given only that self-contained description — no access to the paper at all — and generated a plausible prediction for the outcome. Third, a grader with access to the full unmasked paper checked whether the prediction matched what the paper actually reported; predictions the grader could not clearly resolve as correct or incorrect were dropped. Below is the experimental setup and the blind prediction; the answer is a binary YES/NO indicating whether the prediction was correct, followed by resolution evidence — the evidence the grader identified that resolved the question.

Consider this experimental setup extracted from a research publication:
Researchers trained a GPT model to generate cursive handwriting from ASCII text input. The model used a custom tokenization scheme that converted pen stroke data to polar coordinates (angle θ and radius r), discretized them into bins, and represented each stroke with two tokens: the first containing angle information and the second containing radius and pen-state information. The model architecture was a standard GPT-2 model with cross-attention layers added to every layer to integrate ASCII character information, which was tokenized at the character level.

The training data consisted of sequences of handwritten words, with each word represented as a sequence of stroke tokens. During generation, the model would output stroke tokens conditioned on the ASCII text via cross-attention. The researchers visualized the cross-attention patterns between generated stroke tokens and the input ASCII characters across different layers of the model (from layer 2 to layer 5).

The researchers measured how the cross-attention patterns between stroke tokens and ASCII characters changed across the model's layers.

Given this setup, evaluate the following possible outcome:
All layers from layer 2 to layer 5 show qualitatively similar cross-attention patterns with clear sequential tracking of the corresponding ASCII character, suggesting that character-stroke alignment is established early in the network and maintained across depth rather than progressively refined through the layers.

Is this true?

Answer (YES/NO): NO